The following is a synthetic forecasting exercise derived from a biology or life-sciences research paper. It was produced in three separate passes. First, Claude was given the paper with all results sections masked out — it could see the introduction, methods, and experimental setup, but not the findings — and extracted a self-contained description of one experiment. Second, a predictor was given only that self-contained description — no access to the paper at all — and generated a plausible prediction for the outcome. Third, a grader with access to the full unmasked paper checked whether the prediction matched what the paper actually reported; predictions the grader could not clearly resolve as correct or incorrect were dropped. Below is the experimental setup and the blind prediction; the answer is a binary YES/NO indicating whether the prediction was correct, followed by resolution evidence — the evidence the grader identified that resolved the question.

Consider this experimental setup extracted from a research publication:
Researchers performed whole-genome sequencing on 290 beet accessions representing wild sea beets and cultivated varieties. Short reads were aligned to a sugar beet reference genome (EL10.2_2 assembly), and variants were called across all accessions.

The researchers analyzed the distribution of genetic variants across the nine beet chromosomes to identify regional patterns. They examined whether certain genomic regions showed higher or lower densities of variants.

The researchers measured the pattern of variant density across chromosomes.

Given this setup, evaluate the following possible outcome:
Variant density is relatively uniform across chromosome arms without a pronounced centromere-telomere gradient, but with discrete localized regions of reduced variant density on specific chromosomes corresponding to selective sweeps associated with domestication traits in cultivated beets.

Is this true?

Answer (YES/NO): NO